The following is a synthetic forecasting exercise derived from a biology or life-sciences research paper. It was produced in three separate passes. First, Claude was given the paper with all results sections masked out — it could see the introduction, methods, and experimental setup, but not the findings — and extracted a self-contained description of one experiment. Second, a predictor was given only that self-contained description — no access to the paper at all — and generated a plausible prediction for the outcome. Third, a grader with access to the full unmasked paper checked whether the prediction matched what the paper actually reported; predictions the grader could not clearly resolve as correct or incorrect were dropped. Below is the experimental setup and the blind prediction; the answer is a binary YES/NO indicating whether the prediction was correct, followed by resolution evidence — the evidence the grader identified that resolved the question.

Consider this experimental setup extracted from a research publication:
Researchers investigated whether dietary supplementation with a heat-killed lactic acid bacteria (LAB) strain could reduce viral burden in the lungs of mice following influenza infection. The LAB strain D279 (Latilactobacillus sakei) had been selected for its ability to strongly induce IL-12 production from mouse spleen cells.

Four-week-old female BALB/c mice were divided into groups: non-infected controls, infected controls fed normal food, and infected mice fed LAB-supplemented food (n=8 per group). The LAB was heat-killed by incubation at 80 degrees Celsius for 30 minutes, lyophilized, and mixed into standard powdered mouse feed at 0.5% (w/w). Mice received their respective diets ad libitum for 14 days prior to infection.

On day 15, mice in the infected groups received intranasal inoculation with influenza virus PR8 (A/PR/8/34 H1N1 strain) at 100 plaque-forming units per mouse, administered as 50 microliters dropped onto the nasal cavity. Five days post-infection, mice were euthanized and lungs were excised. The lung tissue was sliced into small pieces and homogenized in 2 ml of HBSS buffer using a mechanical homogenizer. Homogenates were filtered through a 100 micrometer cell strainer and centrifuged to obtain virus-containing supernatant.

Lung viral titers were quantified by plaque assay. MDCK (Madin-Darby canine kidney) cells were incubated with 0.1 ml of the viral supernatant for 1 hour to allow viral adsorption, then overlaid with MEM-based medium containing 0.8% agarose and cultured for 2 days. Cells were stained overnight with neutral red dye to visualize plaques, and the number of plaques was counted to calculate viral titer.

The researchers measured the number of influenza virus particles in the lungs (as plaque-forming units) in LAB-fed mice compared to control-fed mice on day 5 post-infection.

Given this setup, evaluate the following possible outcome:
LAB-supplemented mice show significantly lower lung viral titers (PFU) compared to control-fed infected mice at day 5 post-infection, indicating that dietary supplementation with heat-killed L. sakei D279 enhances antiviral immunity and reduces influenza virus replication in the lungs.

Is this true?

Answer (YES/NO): YES